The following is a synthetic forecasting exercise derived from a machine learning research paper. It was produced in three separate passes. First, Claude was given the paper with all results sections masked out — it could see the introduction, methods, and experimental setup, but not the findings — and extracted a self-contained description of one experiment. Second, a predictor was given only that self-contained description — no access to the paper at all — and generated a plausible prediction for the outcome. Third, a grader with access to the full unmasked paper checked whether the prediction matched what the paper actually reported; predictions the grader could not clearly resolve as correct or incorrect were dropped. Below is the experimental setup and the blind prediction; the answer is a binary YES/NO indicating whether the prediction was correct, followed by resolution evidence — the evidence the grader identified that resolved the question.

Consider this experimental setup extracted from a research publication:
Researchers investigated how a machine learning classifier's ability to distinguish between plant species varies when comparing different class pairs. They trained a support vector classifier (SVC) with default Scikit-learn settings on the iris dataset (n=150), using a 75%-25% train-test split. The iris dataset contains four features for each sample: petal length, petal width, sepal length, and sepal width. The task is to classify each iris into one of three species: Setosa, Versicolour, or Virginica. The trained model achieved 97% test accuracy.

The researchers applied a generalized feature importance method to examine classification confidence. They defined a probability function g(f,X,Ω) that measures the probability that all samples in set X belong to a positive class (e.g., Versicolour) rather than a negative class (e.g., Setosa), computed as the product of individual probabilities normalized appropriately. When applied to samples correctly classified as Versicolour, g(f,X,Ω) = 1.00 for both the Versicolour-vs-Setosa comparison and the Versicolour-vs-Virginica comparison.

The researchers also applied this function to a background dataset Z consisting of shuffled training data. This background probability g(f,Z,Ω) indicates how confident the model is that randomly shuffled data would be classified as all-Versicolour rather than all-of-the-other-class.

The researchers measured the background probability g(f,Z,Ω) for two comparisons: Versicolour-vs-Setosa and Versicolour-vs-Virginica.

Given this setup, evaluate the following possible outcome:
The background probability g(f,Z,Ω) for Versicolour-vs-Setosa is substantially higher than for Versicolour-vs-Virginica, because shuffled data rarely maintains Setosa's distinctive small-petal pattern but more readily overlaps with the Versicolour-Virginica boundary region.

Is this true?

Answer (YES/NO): YES